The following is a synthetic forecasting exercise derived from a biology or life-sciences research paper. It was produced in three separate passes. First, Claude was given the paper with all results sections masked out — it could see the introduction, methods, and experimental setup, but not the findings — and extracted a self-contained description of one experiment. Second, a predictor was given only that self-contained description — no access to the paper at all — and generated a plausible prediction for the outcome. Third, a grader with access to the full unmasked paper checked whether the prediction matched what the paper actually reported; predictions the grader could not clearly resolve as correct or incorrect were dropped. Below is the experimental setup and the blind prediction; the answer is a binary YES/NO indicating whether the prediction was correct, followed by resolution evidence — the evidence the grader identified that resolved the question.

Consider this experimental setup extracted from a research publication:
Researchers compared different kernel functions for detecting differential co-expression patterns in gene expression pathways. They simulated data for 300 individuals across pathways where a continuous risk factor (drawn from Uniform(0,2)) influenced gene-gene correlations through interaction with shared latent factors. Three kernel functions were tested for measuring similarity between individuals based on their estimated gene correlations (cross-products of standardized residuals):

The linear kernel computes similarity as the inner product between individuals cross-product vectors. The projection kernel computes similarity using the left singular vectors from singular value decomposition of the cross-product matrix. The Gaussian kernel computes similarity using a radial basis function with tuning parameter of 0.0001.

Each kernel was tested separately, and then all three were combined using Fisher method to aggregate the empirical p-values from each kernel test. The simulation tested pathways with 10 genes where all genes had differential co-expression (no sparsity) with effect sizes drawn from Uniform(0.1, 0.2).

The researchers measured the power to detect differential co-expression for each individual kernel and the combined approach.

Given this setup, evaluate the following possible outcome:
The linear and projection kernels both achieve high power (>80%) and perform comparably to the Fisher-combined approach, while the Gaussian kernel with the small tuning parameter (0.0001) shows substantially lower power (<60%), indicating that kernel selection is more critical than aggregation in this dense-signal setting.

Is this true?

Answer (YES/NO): NO